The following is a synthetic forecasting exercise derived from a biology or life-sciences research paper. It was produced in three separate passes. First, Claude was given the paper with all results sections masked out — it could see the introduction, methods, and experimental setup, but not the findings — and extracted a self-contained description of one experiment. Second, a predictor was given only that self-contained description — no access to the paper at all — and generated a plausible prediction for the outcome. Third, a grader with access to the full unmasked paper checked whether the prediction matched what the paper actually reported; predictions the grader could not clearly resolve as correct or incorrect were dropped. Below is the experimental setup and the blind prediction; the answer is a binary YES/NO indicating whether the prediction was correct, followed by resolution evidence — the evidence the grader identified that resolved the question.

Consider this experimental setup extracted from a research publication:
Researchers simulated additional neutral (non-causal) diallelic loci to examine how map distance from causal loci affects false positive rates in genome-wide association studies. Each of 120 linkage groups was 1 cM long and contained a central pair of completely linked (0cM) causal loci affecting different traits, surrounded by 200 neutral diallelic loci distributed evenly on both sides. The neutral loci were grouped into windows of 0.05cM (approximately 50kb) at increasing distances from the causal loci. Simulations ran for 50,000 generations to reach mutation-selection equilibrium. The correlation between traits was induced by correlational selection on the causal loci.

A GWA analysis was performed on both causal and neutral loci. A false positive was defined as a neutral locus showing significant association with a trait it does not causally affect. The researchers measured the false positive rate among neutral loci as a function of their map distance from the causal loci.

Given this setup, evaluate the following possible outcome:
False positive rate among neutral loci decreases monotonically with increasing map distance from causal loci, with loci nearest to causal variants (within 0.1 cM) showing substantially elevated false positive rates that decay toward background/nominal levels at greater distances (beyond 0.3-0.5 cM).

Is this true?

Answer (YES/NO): NO